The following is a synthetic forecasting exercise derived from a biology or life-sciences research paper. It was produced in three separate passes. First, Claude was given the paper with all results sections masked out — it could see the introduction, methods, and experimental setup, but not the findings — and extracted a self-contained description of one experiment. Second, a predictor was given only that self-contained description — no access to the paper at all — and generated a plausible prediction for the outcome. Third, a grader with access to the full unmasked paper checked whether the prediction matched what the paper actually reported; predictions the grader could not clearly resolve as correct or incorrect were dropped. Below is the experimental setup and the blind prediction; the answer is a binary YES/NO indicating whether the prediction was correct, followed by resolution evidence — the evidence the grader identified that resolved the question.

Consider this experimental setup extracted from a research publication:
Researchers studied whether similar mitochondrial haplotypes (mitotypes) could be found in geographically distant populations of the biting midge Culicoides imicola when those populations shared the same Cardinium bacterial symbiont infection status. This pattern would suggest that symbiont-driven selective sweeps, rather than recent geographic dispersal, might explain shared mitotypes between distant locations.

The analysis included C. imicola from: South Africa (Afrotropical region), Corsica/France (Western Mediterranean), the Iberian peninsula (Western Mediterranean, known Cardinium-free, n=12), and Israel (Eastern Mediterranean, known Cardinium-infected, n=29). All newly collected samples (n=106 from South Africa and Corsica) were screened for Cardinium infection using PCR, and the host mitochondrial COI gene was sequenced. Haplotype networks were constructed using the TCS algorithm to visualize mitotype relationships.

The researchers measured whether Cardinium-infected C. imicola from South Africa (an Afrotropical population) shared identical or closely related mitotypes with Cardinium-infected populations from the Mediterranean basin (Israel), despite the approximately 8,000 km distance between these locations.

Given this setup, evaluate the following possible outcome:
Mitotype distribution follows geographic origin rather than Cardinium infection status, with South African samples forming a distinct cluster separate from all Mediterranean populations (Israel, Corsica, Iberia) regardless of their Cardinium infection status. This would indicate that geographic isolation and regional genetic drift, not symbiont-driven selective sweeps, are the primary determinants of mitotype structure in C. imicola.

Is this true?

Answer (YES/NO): NO